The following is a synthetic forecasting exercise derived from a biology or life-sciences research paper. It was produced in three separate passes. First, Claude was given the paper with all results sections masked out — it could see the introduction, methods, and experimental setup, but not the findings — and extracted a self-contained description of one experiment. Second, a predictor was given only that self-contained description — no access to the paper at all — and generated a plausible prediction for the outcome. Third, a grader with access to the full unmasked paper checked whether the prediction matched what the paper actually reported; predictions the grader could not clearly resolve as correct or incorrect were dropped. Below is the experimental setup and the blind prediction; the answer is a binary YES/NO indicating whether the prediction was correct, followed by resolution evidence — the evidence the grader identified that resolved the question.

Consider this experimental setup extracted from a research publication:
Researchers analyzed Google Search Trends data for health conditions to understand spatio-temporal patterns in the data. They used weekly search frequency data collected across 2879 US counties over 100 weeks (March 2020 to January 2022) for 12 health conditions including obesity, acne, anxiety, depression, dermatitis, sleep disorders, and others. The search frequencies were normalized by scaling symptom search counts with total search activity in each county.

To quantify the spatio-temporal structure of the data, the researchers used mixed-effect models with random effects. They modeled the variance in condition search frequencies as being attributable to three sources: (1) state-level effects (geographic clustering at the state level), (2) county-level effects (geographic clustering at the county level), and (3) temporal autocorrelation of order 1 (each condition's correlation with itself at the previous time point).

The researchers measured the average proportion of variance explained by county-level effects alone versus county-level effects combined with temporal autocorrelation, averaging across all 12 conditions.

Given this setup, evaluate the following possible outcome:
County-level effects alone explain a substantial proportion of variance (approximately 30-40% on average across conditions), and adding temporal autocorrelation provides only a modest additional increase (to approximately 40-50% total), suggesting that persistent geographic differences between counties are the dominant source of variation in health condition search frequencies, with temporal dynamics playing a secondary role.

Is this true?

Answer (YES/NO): NO